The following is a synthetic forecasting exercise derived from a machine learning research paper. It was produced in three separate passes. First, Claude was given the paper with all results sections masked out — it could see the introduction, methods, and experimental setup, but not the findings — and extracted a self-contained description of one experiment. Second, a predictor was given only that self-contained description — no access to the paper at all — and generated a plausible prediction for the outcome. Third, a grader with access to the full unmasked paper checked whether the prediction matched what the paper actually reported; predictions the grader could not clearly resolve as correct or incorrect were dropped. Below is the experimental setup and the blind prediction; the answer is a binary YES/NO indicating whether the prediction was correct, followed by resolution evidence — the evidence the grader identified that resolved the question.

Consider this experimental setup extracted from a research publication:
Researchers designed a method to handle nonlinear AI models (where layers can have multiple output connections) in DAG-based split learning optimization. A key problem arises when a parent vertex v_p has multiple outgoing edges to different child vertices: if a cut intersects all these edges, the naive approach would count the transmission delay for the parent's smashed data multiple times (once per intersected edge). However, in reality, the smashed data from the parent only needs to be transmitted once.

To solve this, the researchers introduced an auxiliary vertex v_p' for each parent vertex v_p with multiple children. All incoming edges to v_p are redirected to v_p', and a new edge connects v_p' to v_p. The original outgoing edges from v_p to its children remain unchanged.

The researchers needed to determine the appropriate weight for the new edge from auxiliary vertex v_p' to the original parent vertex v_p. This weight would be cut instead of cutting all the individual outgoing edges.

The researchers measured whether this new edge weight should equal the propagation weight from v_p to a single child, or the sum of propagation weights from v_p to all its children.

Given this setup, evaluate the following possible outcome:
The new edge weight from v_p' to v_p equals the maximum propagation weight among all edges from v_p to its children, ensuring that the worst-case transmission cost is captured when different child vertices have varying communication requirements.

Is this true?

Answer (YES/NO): NO